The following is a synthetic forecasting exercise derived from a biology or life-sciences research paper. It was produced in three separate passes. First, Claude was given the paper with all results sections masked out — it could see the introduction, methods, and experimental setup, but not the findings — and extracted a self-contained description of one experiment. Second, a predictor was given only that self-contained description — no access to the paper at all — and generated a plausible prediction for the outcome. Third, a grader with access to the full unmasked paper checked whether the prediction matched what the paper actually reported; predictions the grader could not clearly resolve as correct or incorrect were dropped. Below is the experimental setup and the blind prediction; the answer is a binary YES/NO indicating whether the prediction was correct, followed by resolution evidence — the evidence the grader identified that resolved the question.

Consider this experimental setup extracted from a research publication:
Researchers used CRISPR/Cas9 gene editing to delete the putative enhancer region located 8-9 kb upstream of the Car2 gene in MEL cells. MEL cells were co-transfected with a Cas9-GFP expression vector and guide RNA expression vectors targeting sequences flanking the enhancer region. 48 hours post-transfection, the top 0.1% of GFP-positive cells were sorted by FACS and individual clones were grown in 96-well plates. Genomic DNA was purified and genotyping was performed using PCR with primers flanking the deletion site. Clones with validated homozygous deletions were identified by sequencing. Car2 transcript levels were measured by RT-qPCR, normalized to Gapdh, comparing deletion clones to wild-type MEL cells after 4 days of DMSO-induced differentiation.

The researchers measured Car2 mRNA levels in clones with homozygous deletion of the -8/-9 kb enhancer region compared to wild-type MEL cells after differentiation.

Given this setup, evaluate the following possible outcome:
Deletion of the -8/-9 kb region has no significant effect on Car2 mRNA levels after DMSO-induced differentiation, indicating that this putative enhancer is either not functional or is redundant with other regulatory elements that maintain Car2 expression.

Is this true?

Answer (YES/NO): NO